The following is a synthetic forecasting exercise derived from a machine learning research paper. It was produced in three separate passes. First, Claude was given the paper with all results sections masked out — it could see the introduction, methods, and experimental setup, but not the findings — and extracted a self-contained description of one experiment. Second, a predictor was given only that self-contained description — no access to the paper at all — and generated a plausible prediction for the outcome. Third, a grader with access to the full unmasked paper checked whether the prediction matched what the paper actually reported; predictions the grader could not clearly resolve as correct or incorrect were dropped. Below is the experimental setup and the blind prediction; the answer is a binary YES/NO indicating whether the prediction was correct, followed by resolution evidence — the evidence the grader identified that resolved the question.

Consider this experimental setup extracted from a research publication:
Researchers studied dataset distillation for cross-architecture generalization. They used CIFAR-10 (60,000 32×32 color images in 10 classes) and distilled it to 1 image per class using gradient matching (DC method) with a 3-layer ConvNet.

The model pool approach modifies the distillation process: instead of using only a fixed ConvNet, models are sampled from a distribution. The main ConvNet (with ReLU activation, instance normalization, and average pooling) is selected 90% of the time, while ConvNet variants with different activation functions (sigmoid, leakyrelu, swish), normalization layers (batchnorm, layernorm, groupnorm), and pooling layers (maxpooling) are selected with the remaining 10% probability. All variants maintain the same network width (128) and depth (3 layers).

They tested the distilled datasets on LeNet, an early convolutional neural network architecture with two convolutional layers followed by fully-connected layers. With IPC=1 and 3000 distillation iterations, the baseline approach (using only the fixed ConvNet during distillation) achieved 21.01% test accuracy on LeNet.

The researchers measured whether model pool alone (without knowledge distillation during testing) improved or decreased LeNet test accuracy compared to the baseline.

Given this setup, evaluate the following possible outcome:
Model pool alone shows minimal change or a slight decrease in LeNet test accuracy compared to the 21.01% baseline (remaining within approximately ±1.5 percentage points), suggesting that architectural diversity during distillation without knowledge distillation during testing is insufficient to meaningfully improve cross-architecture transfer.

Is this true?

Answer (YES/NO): YES